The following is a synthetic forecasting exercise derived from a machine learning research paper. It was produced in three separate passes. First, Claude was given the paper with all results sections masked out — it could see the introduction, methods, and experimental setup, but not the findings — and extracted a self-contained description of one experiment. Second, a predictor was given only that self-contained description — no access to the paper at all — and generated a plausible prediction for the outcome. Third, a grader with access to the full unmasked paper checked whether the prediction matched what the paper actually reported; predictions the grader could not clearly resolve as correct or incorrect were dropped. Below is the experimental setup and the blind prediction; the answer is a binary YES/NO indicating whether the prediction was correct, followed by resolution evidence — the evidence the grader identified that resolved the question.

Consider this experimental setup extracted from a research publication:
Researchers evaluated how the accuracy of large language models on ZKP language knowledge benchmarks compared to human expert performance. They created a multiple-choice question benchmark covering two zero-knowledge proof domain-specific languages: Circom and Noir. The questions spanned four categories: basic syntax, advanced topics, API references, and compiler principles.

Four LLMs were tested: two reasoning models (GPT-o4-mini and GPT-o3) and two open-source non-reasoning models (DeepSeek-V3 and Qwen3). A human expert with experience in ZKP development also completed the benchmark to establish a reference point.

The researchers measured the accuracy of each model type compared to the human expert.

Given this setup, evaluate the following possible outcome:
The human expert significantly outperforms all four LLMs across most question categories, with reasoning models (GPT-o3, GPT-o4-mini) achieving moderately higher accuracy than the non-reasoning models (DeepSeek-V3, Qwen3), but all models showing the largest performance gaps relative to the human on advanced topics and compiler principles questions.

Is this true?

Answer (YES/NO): NO